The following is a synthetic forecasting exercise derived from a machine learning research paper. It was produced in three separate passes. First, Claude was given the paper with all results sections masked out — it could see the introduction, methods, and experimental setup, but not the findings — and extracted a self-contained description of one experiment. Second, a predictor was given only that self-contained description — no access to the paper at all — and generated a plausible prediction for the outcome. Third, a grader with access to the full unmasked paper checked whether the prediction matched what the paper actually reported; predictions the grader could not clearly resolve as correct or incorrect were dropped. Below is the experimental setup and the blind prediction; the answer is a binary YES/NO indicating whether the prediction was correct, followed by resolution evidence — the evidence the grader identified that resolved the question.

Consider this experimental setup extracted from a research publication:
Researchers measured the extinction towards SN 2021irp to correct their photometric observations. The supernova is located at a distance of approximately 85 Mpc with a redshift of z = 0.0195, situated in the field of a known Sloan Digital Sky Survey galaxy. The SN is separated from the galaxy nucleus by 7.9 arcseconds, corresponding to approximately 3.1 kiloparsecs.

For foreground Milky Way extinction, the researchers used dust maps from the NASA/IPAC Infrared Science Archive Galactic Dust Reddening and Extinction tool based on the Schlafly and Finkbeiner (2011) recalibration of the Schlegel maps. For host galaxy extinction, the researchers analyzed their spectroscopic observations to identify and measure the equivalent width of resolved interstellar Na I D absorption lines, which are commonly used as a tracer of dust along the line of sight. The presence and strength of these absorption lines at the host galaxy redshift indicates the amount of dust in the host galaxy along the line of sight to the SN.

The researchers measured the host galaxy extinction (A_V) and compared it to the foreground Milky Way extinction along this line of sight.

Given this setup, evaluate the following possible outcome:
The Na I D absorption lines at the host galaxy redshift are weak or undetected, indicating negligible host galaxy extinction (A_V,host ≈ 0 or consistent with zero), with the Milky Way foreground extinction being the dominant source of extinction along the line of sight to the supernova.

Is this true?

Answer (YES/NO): NO